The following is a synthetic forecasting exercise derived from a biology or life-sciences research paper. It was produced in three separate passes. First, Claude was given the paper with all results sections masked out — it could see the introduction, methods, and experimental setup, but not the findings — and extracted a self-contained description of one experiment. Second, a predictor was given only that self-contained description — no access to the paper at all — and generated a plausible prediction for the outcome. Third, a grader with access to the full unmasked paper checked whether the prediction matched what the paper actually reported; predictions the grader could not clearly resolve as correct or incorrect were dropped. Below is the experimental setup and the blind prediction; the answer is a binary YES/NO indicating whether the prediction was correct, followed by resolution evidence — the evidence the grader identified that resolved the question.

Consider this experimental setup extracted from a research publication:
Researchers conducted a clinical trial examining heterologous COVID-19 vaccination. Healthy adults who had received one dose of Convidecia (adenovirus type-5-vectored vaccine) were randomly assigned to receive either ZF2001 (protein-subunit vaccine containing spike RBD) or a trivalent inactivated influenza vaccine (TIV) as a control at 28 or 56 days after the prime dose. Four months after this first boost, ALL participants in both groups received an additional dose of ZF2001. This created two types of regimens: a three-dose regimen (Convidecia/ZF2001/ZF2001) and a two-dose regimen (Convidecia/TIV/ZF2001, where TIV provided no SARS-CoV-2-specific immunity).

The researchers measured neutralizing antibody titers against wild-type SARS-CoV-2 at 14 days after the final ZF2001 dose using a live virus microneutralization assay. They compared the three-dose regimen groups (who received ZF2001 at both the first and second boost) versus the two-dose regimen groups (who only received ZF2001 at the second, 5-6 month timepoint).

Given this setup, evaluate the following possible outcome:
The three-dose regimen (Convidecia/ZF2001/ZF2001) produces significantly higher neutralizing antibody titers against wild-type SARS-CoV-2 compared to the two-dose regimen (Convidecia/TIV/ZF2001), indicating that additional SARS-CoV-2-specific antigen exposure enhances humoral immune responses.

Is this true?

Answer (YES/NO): NO